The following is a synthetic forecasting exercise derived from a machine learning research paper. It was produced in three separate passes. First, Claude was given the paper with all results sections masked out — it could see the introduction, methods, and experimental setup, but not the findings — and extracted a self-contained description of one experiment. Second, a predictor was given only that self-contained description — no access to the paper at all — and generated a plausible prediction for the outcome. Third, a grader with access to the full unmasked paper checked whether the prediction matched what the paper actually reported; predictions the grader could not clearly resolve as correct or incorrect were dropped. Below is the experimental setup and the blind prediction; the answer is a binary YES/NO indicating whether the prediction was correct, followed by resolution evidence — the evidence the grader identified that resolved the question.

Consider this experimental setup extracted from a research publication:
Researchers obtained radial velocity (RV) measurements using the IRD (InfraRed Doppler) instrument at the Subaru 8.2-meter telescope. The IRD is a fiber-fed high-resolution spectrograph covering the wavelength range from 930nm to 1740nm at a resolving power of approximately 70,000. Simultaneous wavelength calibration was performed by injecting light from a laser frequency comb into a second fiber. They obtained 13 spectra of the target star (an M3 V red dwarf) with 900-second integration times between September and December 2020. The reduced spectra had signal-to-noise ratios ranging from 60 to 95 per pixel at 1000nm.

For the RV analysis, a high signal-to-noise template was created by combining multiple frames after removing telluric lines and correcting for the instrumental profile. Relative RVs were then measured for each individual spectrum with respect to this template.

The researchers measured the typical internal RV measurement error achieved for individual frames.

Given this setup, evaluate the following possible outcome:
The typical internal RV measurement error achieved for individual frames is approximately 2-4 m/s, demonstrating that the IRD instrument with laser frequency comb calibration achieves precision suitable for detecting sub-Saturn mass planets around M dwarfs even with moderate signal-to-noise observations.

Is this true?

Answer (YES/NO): NO